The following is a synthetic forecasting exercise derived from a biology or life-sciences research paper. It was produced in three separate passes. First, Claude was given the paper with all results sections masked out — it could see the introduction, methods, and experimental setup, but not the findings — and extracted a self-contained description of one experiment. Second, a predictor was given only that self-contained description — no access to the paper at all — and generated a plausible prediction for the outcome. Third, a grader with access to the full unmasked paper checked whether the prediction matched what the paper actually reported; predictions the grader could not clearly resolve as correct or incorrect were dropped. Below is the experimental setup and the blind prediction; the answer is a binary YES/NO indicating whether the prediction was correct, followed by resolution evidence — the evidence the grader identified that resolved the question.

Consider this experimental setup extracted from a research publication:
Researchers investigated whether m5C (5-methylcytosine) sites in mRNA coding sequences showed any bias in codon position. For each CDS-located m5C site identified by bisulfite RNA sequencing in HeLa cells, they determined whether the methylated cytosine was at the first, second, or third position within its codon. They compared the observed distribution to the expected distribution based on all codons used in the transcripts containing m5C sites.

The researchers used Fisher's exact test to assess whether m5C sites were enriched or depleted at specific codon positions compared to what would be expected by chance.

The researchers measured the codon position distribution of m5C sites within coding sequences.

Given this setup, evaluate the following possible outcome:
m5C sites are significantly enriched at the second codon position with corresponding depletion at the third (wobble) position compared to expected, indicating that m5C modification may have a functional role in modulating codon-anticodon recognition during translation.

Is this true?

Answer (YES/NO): NO